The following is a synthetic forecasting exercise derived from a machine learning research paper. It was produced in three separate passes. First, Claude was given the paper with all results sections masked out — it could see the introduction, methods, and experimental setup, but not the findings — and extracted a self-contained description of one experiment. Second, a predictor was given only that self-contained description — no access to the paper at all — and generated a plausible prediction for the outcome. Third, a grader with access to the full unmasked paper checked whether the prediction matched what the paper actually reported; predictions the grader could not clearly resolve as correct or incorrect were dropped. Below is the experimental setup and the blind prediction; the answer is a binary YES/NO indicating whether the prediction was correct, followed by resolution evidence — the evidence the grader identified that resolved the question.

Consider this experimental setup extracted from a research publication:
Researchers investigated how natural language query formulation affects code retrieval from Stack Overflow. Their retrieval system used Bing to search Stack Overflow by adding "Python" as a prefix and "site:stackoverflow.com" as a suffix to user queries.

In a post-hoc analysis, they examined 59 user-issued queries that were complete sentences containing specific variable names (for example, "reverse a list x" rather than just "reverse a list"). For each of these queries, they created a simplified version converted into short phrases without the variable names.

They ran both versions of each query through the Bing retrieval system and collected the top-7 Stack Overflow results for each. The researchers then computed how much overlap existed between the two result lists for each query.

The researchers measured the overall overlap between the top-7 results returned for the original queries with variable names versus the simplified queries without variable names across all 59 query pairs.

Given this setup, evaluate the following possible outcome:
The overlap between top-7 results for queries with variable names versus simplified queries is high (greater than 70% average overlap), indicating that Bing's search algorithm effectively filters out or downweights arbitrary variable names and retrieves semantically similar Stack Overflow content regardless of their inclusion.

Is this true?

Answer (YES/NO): NO